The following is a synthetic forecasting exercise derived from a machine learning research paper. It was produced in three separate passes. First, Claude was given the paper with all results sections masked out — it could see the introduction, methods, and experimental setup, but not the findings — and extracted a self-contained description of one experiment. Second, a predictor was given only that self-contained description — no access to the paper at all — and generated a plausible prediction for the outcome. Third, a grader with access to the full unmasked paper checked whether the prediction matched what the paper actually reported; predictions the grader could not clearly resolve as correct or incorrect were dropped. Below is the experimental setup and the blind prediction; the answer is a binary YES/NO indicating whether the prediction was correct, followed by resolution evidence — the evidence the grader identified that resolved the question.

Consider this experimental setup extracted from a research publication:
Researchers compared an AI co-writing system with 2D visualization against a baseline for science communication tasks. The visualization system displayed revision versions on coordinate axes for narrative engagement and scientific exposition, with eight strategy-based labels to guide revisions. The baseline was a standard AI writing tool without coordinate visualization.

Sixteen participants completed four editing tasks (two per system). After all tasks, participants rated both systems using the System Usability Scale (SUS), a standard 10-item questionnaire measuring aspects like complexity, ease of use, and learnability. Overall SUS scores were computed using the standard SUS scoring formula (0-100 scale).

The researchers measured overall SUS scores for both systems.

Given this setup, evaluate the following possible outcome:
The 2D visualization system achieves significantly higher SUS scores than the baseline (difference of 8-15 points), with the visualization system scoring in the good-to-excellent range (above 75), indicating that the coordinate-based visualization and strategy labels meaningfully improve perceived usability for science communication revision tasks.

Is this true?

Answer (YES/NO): NO